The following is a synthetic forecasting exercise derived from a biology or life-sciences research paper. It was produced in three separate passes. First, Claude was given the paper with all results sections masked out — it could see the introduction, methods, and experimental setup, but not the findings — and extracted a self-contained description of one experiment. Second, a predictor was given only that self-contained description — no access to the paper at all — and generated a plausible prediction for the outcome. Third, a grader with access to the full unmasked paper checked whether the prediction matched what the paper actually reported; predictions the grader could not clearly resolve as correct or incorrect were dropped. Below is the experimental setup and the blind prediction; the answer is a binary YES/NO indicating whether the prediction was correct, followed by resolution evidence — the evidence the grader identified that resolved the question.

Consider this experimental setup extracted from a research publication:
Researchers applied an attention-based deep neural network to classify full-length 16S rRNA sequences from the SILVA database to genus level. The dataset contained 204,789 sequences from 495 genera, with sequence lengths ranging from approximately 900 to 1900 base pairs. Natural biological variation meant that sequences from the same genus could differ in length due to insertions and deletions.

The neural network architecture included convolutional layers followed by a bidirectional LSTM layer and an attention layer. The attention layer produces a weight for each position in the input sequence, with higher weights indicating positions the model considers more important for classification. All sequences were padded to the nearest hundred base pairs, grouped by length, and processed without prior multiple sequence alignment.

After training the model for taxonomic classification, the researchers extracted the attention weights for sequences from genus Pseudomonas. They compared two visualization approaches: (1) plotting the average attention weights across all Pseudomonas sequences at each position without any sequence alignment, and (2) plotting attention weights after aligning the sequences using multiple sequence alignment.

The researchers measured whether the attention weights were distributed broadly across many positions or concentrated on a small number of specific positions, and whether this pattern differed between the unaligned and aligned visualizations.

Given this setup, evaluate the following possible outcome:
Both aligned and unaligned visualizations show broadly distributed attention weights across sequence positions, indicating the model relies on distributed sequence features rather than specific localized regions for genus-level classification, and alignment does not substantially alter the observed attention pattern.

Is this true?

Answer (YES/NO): NO